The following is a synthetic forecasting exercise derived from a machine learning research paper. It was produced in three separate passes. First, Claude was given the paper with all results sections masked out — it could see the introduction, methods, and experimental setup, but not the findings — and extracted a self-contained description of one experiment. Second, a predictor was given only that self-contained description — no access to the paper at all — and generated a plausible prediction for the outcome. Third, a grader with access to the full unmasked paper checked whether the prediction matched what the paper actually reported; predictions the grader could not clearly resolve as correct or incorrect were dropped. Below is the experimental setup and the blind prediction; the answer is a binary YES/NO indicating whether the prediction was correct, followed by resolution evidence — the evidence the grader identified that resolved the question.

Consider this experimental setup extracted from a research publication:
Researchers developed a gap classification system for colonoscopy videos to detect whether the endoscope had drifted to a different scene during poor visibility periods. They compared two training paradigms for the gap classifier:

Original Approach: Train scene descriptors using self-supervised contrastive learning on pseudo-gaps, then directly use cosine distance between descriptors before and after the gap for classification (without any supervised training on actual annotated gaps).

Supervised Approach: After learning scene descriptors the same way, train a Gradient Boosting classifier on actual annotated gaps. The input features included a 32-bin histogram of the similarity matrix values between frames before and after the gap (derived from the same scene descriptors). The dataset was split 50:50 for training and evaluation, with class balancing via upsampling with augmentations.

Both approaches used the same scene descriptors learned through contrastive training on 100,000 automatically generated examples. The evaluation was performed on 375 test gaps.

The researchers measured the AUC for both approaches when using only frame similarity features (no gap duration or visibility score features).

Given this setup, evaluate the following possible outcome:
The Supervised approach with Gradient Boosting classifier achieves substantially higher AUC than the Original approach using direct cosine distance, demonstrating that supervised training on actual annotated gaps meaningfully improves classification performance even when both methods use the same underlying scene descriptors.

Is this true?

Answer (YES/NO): NO